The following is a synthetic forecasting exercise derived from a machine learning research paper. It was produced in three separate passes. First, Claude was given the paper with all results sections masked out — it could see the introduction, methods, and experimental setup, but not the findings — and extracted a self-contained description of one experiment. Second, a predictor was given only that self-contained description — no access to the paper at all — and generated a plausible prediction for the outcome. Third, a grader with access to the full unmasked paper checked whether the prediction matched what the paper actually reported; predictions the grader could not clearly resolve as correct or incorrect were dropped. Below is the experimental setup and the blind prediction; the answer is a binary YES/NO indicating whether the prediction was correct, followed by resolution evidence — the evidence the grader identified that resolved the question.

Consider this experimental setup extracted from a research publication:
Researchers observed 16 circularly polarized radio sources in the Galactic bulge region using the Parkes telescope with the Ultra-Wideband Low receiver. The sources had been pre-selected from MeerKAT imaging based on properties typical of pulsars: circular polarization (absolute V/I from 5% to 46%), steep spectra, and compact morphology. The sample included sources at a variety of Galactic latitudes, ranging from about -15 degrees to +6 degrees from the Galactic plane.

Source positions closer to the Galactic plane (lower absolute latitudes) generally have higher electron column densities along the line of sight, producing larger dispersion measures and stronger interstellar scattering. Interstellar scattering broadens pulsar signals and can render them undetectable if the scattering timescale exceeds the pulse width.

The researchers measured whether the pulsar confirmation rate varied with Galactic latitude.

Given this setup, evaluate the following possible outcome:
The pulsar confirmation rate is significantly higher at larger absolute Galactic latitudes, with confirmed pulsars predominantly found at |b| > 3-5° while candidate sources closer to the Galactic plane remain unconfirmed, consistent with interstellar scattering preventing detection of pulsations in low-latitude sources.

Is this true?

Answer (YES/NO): NO